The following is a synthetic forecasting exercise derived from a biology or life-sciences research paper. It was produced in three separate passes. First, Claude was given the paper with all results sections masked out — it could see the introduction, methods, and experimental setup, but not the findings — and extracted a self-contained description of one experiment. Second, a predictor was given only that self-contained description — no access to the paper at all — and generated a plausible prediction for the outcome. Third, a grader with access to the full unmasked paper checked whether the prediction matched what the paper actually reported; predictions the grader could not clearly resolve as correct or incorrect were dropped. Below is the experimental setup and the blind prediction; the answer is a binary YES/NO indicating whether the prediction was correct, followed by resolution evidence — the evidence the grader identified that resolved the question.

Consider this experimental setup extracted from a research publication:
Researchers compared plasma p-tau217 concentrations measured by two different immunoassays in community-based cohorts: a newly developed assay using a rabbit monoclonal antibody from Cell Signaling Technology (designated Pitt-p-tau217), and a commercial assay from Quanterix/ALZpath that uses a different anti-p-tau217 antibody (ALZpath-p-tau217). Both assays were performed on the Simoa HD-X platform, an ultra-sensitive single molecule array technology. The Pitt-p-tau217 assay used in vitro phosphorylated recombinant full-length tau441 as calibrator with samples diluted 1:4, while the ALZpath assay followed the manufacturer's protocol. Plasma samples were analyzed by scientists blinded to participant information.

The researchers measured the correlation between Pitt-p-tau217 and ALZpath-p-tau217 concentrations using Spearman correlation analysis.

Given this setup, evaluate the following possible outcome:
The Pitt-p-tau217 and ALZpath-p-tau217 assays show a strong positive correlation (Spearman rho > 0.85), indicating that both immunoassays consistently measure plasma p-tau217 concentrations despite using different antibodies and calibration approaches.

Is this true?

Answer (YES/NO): NO